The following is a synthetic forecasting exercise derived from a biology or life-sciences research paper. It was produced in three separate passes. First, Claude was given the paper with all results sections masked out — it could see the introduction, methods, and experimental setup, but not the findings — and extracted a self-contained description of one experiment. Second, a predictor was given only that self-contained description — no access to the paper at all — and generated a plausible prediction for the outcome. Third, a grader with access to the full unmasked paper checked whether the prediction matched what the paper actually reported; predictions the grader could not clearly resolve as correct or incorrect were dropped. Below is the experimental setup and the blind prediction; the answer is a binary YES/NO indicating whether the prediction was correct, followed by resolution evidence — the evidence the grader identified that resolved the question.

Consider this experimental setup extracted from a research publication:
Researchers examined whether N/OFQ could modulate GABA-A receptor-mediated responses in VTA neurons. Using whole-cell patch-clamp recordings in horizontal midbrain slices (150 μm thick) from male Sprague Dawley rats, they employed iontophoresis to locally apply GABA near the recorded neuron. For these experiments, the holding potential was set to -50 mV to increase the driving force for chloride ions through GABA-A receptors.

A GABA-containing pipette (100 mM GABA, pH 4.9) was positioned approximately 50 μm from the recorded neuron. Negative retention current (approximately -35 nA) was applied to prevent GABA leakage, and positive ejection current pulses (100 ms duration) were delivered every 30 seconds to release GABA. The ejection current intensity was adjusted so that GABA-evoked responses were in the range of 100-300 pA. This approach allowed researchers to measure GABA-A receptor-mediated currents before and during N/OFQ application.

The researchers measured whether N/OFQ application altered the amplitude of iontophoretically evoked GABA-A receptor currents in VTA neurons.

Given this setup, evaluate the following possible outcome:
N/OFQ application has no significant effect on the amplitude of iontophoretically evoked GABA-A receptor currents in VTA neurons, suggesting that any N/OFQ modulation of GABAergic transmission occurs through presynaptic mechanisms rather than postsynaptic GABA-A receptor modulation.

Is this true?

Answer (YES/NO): NO